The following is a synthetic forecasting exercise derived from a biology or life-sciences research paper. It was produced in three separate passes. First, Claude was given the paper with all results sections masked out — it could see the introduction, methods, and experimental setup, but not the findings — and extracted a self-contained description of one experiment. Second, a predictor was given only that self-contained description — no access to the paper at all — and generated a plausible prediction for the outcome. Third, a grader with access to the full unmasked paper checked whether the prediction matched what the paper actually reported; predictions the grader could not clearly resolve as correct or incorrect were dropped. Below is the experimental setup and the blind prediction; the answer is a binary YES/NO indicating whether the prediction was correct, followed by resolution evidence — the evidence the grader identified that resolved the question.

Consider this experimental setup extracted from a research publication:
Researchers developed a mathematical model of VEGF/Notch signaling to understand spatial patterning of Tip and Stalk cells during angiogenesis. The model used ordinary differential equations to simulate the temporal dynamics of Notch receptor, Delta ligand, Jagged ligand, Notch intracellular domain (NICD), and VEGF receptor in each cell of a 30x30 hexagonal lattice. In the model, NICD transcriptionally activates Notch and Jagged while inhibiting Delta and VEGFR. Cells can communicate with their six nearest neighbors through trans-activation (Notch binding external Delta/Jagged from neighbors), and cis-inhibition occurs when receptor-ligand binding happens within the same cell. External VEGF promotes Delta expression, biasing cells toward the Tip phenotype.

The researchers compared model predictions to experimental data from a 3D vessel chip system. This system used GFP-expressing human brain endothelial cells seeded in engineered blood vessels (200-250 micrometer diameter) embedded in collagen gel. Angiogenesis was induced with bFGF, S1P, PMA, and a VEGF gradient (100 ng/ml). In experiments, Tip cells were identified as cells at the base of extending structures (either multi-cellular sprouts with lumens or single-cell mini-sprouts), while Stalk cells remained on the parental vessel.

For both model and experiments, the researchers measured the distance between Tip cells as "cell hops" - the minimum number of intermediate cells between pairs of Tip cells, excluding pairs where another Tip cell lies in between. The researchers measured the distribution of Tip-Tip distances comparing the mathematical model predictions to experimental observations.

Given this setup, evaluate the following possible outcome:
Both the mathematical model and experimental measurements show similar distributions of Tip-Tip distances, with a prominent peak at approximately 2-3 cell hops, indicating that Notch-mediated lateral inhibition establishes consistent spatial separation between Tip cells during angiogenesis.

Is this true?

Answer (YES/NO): NO